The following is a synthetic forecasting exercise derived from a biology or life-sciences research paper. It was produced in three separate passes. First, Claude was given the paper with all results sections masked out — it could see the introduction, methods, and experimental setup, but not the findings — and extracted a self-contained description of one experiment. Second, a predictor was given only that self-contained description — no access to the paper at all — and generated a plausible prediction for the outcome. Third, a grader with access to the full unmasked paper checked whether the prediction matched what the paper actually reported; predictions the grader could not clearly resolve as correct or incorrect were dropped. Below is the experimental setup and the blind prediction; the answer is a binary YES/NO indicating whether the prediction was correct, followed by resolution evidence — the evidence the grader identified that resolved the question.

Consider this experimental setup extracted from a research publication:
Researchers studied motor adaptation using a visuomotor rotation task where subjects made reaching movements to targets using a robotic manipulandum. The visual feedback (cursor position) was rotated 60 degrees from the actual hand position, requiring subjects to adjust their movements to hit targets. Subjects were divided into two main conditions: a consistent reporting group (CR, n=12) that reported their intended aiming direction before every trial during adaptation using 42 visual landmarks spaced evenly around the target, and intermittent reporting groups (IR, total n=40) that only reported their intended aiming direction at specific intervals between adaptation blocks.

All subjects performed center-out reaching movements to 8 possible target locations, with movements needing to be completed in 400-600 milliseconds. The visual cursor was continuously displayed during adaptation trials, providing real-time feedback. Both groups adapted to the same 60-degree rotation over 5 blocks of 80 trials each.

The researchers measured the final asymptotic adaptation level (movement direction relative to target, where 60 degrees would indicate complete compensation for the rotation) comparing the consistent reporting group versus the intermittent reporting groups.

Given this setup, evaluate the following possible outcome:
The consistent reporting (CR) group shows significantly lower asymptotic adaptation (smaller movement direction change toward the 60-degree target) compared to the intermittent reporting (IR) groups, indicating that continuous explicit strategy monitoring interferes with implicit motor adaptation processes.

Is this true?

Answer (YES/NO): NO